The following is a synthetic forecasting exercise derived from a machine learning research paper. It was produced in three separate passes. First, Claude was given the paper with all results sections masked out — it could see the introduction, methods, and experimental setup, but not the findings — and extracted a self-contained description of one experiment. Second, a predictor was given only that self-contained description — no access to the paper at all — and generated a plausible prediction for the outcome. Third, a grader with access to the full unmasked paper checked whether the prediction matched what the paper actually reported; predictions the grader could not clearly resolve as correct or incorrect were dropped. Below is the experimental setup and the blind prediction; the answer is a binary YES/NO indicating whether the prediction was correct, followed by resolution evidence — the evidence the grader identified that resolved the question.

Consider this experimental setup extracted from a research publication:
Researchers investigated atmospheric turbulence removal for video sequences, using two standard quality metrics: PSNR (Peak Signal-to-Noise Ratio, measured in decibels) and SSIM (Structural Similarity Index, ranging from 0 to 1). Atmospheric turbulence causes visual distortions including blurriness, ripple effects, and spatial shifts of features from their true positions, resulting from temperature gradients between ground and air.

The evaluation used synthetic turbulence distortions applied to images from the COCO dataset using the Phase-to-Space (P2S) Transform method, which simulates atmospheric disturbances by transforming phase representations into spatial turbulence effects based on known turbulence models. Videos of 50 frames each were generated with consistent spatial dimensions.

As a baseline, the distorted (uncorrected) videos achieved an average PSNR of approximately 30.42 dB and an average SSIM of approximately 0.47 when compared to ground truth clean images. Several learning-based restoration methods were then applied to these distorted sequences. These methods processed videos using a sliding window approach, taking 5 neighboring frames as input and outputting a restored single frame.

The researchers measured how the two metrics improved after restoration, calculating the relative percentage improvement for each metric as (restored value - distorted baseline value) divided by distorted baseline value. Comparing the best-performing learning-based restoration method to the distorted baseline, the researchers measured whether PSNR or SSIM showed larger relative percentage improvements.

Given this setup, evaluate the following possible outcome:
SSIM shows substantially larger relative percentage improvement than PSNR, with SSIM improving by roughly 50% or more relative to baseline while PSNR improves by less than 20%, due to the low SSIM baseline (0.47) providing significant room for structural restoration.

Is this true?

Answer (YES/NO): NO